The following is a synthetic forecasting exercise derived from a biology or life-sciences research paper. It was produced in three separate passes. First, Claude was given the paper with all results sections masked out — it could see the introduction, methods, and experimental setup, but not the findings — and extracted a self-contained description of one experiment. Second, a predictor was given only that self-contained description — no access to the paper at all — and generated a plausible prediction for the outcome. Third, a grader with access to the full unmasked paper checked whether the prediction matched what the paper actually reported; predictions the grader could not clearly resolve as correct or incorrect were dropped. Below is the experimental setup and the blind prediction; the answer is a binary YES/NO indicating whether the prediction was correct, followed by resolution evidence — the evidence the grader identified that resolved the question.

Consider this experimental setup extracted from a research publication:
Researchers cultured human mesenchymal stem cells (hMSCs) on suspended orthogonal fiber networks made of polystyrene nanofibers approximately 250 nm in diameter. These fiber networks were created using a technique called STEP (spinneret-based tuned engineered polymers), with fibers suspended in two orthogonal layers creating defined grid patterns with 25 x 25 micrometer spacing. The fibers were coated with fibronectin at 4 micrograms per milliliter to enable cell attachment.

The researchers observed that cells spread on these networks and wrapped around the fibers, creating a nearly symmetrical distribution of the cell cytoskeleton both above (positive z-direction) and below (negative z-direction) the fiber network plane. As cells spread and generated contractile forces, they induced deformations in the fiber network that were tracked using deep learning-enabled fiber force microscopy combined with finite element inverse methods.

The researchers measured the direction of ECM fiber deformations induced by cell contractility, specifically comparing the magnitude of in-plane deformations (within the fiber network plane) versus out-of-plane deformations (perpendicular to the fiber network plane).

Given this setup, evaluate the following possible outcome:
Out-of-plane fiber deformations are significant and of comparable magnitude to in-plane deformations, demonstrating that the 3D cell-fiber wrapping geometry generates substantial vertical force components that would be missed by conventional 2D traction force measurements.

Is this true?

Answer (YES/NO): NO